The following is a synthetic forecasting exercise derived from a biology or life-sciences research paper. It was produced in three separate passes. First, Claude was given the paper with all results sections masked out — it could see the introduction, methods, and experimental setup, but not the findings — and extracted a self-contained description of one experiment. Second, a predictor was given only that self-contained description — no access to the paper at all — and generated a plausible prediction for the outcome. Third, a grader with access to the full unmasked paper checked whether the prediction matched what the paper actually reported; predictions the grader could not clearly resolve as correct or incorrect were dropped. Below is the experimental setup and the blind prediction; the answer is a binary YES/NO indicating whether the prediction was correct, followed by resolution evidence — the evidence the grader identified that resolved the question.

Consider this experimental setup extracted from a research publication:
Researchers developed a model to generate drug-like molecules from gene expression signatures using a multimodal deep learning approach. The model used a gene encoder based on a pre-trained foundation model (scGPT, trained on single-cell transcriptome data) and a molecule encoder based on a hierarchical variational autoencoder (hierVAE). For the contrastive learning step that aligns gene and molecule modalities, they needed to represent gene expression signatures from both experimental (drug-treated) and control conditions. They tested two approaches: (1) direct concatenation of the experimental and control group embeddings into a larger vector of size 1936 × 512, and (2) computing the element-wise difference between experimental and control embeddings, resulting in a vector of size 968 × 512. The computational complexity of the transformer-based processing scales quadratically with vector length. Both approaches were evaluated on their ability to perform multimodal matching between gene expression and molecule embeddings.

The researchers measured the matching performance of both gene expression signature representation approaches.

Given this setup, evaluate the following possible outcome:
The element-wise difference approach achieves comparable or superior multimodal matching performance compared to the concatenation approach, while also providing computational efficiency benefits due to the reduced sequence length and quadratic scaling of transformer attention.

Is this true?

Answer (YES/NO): YES